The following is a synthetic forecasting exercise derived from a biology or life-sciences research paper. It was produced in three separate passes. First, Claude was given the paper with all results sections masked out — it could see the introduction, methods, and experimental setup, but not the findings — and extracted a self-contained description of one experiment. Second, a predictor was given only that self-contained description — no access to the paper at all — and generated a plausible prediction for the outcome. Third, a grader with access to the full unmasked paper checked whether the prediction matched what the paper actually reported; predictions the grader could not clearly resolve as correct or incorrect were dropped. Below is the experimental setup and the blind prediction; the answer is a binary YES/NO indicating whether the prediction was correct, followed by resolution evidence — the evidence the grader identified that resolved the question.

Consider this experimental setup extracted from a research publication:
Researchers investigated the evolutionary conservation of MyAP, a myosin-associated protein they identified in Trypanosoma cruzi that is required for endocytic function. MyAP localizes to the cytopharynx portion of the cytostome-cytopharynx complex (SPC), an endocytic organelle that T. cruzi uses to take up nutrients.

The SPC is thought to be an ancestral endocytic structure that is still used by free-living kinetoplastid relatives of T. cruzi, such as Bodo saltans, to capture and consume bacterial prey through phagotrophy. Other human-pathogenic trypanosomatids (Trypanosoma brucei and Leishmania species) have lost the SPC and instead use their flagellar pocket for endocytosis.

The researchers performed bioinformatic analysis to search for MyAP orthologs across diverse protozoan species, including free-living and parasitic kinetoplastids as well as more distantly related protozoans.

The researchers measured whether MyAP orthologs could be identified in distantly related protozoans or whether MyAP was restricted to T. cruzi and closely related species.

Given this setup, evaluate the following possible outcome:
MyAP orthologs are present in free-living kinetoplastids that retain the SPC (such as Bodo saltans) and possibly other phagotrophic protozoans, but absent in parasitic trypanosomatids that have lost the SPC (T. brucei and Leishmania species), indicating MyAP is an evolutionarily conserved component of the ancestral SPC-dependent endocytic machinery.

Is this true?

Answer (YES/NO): NO